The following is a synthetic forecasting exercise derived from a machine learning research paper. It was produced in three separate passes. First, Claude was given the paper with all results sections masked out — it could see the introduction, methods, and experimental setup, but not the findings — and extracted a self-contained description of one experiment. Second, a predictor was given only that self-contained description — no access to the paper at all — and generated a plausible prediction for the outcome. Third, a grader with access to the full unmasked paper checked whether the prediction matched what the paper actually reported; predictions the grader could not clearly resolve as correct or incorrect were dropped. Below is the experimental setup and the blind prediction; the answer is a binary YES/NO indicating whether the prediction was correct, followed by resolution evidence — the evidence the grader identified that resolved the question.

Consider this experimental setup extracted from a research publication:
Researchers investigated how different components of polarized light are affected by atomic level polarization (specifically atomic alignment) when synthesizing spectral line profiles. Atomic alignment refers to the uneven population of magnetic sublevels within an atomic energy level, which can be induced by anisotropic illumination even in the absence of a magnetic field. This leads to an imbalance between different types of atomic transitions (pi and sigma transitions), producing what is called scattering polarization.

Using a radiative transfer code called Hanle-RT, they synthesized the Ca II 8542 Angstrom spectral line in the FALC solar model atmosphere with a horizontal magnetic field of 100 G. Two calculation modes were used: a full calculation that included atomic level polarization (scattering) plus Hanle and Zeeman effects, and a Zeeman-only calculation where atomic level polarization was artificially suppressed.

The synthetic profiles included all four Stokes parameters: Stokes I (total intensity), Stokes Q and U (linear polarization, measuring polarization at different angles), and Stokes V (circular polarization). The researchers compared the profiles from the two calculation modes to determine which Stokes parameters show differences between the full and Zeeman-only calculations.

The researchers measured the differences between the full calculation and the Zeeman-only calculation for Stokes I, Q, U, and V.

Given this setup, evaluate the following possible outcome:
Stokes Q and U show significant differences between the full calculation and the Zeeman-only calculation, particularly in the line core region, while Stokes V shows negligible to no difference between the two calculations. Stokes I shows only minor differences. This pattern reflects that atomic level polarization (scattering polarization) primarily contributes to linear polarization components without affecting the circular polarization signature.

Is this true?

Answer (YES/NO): NO